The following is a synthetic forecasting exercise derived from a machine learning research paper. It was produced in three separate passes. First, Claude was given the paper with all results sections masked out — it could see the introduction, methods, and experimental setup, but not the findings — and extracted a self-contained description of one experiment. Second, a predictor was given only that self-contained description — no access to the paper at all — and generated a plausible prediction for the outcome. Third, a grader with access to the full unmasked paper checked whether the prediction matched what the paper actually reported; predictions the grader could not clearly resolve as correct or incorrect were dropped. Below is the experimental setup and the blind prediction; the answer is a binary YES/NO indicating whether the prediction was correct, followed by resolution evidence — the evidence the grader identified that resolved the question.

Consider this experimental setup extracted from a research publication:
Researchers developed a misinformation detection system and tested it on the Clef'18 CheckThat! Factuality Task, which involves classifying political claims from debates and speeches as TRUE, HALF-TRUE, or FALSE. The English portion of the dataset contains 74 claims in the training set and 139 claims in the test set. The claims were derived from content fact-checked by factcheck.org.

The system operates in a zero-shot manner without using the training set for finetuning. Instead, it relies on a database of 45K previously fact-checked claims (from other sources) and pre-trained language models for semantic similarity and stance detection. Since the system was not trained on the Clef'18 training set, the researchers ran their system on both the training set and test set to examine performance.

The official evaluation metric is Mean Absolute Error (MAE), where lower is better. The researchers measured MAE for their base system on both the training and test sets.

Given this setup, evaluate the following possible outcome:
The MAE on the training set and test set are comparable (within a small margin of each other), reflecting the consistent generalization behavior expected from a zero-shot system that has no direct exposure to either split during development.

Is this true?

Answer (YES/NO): NO